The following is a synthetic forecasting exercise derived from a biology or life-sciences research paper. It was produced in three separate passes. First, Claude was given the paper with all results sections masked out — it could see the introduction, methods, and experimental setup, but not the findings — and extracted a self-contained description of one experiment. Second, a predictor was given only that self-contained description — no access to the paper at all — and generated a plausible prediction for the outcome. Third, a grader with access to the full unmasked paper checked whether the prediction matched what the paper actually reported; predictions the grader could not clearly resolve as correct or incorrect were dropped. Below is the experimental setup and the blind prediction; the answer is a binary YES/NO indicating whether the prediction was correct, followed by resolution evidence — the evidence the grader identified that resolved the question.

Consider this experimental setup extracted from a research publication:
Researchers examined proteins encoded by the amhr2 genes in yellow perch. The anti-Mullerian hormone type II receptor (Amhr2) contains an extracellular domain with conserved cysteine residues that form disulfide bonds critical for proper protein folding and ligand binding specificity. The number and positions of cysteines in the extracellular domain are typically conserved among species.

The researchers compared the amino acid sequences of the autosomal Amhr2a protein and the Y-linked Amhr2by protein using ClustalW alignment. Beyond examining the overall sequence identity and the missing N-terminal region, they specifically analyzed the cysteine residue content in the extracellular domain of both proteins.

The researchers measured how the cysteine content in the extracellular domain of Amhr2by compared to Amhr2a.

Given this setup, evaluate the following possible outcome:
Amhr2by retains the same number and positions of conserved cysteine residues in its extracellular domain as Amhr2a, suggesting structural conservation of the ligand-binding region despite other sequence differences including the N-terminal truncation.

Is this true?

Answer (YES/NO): NO